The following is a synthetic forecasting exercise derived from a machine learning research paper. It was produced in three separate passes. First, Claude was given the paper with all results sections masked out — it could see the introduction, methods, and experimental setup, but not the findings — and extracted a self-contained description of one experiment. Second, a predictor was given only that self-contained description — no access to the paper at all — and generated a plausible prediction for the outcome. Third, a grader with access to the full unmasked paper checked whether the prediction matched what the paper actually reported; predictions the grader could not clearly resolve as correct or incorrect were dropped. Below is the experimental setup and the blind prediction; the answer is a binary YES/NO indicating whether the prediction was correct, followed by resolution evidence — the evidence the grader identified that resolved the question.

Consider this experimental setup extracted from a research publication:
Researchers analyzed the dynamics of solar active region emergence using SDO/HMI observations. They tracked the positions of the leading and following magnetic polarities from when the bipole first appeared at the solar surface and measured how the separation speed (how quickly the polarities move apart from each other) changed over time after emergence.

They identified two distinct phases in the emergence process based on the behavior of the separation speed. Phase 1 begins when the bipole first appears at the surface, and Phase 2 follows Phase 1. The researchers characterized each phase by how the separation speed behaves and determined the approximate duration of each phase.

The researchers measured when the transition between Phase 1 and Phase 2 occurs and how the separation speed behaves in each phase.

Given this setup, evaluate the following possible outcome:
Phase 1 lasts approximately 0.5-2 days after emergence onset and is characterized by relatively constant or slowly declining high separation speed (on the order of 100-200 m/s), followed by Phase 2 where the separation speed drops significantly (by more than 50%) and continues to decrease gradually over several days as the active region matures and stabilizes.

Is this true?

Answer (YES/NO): NO